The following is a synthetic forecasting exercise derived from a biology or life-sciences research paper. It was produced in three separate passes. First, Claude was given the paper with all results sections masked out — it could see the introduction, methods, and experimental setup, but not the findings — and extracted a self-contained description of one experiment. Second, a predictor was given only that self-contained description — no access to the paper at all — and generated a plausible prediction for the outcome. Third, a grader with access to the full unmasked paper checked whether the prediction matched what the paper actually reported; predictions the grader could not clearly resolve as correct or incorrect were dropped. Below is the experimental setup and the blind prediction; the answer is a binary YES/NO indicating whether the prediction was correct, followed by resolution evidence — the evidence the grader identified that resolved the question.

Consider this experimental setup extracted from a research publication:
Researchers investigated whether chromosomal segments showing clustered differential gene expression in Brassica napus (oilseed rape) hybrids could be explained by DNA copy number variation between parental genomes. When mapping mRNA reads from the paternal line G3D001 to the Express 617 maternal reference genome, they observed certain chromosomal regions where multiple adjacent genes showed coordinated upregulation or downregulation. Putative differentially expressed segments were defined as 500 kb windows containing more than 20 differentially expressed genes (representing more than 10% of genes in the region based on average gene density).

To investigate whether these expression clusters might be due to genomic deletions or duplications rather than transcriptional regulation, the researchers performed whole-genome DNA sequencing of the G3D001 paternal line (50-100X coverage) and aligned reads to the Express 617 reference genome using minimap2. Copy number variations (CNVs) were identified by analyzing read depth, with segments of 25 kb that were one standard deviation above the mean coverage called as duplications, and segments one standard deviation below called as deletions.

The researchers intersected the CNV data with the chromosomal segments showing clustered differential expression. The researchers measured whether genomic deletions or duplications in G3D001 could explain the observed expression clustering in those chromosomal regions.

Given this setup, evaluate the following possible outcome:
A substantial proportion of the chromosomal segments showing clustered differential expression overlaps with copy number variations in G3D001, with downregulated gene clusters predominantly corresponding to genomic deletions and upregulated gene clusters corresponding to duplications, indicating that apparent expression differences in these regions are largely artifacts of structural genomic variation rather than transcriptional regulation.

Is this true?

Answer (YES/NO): NO